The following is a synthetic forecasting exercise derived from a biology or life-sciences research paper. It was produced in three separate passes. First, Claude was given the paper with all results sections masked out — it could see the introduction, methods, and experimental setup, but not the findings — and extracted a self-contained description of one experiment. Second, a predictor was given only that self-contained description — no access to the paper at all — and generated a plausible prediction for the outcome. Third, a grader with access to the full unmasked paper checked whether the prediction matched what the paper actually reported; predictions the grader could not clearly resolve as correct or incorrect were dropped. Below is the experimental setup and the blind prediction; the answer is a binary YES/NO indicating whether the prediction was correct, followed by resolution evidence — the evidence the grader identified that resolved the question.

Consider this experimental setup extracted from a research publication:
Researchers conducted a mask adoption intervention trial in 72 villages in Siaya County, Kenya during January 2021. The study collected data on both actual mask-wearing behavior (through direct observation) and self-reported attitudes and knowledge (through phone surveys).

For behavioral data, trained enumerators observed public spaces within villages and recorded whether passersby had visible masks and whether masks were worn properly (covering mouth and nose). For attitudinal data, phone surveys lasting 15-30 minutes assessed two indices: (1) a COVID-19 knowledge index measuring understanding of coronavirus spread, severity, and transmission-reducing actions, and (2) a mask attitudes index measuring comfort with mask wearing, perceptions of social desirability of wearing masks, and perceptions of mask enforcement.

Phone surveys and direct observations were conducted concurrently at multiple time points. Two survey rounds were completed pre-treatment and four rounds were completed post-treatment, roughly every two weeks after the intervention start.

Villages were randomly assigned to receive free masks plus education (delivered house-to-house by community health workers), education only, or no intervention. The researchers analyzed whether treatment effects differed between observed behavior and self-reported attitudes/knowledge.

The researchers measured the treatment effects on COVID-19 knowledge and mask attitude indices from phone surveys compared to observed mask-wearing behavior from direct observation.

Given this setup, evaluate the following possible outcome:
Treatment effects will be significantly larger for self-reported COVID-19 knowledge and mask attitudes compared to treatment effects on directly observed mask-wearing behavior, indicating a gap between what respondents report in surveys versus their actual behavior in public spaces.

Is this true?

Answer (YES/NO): NO